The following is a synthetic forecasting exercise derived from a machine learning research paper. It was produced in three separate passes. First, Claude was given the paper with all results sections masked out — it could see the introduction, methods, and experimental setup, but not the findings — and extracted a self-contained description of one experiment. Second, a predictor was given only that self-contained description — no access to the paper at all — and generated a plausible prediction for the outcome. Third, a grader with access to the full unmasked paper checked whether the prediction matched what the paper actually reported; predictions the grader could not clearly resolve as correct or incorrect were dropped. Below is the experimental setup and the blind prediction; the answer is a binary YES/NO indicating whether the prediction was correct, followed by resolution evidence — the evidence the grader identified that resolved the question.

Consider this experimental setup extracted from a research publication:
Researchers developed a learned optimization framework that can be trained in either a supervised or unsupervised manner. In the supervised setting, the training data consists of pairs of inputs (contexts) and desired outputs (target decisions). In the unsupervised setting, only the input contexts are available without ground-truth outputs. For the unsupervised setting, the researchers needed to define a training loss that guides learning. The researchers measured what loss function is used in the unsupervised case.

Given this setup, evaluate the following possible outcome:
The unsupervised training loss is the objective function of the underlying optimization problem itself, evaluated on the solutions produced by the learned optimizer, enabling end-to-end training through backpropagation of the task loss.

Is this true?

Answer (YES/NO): YES